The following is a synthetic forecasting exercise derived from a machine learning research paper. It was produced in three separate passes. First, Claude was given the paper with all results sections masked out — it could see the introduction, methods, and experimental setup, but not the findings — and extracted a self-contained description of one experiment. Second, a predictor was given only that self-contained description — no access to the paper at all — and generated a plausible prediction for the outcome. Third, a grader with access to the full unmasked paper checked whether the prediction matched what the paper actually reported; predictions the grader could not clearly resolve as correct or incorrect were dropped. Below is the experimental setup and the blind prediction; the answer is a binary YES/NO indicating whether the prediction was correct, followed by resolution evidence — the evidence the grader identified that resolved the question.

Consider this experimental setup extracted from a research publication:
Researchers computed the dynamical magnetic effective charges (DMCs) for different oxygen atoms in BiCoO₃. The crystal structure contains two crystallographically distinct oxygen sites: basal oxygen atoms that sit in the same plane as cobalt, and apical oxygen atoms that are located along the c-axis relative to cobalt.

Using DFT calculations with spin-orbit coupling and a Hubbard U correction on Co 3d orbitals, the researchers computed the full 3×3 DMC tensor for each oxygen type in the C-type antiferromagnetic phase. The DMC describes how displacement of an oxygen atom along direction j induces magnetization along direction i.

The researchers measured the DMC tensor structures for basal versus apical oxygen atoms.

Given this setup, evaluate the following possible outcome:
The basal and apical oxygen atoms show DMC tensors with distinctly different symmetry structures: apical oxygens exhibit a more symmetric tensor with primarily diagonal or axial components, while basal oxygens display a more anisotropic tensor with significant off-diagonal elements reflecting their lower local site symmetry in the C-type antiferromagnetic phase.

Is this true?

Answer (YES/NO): YES